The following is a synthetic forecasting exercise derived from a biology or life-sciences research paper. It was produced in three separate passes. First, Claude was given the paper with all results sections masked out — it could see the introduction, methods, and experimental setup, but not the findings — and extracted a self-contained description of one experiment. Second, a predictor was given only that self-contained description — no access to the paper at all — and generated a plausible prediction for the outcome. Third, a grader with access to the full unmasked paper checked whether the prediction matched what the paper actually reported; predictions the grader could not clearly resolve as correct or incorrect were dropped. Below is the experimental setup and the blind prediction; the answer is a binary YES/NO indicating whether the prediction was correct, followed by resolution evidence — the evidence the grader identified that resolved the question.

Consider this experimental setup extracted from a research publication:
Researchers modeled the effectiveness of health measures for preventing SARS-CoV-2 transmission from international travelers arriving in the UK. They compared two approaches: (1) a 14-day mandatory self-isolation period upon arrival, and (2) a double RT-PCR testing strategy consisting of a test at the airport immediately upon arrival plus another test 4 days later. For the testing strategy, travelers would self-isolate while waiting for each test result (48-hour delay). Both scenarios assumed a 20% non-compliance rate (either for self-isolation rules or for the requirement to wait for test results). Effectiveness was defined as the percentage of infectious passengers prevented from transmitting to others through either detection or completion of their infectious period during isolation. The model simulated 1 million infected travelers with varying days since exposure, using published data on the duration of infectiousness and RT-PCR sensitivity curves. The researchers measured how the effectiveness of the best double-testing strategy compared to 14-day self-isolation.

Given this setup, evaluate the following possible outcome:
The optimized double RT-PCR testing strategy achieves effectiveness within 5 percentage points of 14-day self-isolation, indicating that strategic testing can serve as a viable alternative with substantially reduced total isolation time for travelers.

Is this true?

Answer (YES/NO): NO